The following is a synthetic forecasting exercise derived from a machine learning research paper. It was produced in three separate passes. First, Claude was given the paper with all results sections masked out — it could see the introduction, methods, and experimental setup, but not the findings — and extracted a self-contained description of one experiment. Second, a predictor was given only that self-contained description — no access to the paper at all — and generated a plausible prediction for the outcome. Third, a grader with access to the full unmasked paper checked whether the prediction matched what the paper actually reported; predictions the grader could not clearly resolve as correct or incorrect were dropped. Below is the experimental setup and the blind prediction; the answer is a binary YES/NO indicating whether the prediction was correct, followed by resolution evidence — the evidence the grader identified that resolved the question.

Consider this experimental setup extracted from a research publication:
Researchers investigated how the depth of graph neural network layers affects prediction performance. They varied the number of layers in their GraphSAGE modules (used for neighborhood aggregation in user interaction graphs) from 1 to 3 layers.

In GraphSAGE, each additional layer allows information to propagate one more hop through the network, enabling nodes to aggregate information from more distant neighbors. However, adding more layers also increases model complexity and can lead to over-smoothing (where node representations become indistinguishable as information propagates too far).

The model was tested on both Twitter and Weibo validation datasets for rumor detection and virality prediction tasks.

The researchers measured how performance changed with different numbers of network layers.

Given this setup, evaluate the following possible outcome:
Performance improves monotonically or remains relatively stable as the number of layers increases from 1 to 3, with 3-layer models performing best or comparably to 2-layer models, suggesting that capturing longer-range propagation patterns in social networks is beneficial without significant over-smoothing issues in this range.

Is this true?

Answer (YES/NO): NO